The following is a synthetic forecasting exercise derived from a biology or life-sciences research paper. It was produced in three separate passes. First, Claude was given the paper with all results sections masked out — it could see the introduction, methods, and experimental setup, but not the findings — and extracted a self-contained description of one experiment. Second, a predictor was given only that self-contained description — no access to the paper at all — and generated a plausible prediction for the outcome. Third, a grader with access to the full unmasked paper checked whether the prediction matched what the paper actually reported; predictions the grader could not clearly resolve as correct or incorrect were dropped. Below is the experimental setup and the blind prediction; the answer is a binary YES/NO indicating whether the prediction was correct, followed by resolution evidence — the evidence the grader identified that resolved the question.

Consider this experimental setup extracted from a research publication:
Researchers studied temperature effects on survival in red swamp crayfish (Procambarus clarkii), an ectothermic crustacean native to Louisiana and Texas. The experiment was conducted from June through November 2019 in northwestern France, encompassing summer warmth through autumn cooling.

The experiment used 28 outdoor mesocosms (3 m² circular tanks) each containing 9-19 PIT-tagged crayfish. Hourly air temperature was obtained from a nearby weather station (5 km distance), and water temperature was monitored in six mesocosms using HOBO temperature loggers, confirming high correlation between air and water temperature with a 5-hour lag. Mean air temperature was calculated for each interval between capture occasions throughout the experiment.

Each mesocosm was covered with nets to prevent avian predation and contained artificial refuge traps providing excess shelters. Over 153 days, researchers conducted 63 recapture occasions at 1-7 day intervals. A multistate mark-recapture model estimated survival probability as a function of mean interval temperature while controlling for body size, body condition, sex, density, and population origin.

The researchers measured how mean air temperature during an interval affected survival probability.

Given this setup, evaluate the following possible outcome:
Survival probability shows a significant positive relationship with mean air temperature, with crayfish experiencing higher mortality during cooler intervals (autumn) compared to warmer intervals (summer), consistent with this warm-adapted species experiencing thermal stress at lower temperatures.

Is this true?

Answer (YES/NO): YES